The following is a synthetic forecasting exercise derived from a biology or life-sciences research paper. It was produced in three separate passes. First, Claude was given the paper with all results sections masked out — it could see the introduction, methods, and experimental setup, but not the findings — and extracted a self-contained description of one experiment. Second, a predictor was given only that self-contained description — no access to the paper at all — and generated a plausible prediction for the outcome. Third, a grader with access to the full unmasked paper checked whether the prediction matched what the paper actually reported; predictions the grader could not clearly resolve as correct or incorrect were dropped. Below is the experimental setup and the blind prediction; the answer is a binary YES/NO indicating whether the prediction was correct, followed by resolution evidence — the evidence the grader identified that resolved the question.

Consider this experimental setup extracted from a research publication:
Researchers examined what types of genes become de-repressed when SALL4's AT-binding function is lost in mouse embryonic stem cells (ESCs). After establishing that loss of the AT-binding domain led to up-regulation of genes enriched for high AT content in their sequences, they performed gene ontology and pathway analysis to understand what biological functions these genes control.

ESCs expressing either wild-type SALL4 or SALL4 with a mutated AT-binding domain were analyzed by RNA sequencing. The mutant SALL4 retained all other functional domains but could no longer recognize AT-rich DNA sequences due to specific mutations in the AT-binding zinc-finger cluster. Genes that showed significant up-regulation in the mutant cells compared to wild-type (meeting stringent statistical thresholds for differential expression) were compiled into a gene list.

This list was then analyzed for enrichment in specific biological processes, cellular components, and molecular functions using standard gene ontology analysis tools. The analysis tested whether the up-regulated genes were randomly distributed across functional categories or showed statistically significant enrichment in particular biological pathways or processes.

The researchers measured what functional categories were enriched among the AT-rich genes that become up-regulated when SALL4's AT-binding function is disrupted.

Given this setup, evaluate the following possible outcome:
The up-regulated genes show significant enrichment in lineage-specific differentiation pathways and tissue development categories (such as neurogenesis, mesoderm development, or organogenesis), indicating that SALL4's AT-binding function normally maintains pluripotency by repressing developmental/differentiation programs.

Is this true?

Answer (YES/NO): YES